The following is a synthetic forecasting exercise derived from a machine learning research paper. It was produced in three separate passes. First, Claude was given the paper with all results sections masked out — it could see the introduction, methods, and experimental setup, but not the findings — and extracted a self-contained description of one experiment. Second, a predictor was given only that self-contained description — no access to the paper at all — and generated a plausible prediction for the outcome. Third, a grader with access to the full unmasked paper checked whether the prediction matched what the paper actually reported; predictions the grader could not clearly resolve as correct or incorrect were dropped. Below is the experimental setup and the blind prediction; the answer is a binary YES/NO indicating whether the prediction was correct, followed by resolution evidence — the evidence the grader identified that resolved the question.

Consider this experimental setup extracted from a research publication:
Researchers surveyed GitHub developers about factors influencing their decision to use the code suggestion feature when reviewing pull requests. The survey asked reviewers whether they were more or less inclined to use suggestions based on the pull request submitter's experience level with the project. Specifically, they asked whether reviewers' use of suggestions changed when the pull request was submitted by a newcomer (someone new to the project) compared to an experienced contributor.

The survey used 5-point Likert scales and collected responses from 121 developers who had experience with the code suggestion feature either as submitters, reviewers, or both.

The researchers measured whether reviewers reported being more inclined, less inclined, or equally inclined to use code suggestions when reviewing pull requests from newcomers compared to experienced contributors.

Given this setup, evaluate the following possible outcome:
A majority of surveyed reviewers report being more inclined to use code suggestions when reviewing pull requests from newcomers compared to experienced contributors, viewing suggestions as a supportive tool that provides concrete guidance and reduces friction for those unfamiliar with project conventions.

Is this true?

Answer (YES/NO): NO